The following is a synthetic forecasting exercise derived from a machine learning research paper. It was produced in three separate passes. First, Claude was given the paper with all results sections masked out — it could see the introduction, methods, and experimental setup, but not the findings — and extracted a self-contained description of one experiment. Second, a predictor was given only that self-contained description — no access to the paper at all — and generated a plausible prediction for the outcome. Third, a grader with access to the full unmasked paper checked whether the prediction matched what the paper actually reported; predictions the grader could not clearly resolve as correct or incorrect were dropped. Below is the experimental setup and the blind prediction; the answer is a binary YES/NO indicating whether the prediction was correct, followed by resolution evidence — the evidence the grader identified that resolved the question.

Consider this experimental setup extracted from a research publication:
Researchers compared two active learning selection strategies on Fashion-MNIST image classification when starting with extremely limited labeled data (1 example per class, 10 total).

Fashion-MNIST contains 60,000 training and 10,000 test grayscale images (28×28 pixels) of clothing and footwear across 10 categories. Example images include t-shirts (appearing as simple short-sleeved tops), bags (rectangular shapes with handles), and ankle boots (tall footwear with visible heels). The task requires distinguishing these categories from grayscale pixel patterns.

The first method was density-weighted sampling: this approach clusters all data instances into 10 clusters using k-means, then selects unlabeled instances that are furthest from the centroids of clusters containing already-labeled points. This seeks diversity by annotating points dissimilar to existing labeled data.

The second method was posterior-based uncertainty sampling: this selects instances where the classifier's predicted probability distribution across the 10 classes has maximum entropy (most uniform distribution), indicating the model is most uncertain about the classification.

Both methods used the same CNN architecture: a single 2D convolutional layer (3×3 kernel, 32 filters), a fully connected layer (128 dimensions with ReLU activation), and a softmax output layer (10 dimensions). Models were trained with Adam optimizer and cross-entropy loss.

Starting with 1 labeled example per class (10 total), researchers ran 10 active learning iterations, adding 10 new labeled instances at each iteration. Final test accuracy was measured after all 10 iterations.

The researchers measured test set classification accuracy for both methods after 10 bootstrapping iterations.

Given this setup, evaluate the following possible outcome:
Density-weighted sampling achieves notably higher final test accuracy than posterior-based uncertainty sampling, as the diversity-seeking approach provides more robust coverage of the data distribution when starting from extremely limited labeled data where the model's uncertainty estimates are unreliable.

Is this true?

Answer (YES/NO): NO